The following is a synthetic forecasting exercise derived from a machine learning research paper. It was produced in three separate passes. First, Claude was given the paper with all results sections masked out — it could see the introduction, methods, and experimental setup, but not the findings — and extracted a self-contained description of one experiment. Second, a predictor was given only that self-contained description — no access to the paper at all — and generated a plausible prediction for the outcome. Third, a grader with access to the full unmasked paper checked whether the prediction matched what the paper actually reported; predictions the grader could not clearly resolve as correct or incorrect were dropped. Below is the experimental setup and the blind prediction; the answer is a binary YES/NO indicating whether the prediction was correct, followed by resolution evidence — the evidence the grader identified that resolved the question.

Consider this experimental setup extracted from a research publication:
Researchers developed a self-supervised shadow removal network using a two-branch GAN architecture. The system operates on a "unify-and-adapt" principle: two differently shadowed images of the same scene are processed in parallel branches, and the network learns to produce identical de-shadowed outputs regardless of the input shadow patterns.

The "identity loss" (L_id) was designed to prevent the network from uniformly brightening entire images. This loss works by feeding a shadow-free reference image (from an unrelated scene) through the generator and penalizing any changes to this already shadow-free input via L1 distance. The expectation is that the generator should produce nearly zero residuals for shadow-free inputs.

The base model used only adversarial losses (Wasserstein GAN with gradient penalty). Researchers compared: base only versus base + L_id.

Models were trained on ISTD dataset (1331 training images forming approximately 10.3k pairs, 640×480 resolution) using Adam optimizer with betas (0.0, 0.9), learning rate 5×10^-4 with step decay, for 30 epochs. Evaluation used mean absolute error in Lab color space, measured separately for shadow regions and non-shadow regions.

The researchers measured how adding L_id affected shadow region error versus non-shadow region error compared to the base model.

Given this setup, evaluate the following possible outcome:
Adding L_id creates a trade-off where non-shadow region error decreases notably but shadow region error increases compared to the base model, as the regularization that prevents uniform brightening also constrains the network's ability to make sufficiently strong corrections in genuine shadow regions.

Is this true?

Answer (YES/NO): YES